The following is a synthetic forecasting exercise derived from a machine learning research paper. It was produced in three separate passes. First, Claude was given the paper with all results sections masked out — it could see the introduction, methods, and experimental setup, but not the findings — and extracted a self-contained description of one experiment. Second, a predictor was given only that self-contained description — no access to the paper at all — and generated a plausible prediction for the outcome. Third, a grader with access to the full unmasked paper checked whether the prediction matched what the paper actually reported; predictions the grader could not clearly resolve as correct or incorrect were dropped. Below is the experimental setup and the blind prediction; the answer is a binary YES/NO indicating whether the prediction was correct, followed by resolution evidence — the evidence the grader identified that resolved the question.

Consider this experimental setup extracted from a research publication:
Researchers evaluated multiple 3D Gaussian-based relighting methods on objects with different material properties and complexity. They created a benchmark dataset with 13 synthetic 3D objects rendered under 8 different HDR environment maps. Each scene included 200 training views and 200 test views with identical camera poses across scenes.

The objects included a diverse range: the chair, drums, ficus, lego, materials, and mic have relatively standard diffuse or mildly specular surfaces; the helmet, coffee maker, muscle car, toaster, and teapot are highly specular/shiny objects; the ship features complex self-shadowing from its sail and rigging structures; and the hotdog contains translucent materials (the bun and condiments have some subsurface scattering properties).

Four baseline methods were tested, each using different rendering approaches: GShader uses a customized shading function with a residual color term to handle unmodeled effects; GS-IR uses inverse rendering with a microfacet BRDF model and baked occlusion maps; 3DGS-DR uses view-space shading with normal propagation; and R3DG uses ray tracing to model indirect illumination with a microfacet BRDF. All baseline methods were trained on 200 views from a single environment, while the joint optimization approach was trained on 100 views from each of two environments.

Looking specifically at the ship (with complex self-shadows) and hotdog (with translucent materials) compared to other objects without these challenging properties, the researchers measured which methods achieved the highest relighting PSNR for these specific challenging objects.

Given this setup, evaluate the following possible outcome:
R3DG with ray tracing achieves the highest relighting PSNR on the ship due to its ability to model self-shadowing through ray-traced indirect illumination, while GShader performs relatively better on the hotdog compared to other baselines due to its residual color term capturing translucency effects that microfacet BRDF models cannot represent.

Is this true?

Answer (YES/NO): NO